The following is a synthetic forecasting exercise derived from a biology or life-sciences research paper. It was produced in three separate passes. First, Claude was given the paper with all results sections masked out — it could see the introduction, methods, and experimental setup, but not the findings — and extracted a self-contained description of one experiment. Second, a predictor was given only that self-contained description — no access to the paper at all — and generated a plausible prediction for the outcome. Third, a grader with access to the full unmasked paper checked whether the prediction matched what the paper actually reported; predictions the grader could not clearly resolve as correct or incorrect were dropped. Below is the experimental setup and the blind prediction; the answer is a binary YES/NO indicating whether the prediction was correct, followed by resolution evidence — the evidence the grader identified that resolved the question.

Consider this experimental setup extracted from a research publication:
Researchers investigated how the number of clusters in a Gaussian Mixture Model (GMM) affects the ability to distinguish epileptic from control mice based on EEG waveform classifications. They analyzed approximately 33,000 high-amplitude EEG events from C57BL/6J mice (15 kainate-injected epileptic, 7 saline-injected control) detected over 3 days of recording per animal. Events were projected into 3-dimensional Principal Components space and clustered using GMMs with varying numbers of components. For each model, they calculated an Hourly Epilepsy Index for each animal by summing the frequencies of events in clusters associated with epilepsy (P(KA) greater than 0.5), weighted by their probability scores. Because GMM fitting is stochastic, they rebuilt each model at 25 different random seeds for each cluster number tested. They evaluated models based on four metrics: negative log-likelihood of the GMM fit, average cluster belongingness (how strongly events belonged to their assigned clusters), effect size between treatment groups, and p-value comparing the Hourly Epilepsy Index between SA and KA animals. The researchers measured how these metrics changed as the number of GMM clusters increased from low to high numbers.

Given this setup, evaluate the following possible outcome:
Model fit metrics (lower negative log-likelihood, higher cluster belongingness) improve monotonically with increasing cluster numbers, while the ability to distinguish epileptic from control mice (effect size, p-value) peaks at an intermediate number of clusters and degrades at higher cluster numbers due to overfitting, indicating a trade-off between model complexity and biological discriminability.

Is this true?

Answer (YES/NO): NO